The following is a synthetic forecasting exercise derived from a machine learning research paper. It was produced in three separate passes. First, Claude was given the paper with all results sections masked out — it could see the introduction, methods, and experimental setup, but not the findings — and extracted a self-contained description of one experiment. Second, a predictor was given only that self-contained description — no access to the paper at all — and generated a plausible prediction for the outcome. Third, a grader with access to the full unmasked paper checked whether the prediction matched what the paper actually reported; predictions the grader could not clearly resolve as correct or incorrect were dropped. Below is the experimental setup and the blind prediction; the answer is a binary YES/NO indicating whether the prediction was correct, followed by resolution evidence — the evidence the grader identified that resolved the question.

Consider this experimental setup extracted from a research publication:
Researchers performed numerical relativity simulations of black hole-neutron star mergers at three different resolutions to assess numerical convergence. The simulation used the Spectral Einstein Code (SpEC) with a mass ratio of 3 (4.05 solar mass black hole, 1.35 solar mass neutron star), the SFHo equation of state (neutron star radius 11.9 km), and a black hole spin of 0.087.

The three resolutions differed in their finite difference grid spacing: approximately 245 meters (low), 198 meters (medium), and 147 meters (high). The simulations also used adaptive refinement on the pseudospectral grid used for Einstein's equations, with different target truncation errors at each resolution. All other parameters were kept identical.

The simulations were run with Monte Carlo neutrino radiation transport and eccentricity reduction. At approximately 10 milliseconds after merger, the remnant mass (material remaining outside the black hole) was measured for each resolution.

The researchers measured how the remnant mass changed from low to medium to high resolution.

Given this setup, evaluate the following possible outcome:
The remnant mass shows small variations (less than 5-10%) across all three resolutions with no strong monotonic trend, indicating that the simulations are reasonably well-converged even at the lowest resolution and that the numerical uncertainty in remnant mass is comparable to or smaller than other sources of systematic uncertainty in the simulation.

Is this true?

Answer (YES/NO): NO